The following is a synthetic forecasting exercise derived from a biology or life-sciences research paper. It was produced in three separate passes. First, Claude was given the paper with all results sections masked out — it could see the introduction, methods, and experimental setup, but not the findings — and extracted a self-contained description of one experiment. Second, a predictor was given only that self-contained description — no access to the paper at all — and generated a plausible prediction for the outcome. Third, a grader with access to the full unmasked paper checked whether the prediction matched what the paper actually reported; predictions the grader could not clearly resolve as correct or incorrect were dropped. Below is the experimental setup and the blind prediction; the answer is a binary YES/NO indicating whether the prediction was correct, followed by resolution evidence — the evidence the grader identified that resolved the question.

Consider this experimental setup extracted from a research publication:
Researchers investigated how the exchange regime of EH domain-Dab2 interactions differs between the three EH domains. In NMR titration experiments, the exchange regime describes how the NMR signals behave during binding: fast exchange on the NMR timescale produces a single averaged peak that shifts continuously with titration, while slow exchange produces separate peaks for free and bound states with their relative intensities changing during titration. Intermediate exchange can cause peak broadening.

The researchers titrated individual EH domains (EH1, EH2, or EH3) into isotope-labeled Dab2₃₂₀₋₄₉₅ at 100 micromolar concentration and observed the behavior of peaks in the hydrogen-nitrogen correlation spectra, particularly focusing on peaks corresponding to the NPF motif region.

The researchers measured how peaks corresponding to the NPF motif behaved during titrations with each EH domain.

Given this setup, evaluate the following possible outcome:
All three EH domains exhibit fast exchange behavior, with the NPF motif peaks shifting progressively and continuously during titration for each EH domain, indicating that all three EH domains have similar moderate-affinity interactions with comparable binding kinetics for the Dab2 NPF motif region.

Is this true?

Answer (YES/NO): NO